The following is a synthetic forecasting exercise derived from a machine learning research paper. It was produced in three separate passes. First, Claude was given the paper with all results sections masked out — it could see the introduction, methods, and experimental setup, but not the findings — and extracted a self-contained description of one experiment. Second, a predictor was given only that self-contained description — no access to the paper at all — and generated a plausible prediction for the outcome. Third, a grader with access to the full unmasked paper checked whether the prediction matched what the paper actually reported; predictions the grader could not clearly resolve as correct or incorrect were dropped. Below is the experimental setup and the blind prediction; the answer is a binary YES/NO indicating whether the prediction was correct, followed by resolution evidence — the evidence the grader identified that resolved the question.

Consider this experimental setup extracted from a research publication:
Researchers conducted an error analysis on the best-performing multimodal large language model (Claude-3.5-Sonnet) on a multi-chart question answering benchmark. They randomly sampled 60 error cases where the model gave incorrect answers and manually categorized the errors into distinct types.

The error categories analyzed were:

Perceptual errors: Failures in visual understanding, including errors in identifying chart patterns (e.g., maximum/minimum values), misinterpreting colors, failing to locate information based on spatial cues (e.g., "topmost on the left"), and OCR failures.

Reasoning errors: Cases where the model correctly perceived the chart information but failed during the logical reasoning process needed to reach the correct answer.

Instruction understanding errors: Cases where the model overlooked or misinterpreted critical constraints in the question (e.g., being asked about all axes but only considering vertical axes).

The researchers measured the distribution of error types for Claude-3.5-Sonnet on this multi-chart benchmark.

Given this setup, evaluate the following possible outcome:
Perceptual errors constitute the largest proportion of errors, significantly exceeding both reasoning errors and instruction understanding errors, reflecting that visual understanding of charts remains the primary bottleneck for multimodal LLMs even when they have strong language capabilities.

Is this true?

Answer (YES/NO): NO